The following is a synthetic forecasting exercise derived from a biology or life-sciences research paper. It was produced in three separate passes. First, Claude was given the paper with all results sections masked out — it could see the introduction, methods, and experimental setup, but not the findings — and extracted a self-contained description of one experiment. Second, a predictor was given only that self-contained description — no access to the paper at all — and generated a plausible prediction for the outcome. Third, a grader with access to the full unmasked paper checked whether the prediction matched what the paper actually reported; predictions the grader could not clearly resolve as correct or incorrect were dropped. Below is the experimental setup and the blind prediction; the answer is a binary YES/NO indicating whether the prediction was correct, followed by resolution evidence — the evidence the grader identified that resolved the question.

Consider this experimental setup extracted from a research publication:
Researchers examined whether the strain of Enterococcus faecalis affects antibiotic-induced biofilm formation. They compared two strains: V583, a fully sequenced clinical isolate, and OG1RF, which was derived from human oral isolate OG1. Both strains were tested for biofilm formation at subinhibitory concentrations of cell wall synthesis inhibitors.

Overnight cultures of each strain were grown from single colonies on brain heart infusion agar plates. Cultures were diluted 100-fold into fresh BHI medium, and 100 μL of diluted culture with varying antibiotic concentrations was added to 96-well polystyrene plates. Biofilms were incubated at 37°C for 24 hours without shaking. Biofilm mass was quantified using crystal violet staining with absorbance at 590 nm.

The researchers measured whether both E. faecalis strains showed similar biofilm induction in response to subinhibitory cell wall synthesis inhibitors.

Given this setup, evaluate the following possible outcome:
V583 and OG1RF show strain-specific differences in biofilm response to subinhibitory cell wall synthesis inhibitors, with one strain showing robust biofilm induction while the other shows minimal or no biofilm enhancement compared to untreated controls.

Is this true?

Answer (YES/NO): NO